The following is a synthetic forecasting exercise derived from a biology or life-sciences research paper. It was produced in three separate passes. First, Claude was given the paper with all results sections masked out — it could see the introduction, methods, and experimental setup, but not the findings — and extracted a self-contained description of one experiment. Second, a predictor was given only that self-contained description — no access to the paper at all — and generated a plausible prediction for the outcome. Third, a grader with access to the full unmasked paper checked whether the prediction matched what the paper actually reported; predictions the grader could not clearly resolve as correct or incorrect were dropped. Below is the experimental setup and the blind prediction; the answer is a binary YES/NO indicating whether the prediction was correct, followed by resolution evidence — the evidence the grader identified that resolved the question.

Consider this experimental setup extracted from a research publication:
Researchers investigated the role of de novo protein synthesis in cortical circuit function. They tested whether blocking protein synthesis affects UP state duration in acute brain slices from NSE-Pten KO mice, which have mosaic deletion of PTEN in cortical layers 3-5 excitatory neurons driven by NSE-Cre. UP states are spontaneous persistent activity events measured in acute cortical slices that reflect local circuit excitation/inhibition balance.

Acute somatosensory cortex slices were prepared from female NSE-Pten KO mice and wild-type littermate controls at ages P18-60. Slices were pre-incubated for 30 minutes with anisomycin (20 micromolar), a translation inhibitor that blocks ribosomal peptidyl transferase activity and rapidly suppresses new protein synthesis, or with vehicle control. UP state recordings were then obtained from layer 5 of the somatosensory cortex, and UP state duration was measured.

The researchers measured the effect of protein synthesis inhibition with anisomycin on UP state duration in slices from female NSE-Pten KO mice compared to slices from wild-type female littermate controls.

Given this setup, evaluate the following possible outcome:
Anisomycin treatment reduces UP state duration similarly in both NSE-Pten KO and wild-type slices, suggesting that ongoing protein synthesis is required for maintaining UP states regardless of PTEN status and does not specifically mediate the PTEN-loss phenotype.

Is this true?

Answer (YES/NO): NO